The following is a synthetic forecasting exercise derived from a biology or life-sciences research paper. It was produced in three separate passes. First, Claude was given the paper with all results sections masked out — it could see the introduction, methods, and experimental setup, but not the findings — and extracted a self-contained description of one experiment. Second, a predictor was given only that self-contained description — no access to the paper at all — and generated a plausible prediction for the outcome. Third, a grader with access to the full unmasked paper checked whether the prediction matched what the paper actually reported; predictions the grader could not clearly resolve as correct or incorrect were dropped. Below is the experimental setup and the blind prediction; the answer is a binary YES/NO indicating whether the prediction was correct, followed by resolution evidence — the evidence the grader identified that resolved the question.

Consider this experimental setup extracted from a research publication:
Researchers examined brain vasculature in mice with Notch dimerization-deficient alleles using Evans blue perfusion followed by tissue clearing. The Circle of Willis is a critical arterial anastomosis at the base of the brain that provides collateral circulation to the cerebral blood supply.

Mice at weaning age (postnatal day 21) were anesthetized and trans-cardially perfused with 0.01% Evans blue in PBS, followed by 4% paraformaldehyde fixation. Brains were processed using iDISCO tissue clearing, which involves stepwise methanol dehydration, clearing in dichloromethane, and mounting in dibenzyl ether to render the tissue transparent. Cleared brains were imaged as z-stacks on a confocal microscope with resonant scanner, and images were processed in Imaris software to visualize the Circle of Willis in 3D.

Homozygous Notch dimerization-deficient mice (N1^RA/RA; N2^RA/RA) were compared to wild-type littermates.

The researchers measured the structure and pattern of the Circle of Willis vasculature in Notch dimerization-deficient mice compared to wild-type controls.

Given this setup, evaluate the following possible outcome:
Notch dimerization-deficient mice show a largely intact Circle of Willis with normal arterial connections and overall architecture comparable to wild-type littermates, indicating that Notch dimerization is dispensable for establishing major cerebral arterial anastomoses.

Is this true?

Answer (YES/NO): NO